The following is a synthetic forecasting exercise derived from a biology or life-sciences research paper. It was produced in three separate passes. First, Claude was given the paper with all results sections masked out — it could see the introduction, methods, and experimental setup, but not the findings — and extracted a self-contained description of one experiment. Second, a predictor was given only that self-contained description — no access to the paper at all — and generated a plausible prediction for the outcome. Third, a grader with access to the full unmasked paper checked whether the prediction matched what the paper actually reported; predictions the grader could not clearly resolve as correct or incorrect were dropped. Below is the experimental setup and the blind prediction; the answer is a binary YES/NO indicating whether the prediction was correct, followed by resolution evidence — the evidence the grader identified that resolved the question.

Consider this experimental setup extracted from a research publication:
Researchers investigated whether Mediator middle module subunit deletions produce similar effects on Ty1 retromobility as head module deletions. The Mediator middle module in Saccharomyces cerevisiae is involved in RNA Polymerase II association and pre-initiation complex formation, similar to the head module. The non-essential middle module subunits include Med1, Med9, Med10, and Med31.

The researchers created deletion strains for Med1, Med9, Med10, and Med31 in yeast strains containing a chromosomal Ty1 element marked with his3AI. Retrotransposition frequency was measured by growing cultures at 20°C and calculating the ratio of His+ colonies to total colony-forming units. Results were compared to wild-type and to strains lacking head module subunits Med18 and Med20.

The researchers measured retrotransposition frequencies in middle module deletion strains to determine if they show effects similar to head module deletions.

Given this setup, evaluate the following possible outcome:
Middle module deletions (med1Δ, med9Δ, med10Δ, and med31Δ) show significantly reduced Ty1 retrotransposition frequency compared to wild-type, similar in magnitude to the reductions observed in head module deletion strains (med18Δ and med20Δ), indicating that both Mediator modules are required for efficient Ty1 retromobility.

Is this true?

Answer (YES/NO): NO